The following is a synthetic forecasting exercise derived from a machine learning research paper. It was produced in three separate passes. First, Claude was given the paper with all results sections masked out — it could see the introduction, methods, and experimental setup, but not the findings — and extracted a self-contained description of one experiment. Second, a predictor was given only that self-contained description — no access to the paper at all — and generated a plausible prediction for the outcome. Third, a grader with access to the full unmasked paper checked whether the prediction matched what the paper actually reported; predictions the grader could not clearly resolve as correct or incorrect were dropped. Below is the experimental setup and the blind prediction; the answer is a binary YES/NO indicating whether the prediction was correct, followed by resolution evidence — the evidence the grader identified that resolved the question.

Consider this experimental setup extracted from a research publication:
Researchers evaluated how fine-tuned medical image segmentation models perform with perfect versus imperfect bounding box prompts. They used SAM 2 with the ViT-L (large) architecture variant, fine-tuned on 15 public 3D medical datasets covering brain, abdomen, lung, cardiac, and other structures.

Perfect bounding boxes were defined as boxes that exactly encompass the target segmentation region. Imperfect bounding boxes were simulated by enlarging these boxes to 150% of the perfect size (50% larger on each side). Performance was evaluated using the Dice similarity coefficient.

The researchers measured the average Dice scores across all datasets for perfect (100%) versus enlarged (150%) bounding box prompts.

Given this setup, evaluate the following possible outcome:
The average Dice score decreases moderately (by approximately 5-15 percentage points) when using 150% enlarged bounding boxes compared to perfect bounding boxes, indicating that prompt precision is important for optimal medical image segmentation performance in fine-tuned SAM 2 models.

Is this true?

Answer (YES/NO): YES